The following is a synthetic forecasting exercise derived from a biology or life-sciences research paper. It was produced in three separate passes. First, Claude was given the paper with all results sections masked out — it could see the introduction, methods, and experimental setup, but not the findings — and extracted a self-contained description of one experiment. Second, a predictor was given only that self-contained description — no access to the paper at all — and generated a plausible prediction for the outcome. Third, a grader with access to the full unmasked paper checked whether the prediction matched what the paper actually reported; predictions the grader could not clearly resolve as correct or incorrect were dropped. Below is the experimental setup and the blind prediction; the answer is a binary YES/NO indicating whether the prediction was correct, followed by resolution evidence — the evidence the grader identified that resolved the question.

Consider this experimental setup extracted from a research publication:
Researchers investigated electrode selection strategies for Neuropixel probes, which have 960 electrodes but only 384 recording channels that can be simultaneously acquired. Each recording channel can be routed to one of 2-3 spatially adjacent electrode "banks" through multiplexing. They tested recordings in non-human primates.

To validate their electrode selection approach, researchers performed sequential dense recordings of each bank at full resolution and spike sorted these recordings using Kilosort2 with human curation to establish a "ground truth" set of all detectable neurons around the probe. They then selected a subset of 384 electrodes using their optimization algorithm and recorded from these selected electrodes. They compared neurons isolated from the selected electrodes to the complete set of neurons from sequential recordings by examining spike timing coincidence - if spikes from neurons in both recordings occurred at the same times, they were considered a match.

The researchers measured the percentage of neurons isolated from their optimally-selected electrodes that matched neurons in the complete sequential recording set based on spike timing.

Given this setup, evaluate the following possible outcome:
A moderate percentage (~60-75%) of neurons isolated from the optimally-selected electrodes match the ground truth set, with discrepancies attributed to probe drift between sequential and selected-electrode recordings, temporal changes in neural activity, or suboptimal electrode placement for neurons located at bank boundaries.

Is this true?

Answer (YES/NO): YES